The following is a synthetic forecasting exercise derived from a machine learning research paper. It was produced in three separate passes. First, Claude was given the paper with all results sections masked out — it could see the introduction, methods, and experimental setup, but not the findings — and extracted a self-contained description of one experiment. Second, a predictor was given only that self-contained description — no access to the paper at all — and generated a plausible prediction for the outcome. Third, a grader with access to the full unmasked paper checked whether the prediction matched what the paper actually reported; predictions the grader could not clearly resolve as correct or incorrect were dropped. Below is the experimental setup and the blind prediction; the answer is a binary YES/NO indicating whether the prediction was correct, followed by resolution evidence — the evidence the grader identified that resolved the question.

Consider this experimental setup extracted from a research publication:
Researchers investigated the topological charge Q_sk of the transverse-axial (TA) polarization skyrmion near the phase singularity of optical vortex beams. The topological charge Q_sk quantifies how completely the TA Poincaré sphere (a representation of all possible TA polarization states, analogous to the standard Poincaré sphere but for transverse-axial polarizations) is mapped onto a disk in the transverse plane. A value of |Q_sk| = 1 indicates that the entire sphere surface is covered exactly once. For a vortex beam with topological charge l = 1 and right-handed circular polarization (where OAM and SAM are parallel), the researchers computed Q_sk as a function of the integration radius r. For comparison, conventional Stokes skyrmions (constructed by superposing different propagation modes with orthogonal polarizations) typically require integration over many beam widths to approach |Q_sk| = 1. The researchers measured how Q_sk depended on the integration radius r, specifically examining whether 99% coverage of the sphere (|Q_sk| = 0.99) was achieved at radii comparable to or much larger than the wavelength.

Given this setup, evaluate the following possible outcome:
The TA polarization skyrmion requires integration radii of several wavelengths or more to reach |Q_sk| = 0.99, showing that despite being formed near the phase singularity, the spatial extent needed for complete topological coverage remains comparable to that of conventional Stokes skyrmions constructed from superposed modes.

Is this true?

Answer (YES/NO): NO